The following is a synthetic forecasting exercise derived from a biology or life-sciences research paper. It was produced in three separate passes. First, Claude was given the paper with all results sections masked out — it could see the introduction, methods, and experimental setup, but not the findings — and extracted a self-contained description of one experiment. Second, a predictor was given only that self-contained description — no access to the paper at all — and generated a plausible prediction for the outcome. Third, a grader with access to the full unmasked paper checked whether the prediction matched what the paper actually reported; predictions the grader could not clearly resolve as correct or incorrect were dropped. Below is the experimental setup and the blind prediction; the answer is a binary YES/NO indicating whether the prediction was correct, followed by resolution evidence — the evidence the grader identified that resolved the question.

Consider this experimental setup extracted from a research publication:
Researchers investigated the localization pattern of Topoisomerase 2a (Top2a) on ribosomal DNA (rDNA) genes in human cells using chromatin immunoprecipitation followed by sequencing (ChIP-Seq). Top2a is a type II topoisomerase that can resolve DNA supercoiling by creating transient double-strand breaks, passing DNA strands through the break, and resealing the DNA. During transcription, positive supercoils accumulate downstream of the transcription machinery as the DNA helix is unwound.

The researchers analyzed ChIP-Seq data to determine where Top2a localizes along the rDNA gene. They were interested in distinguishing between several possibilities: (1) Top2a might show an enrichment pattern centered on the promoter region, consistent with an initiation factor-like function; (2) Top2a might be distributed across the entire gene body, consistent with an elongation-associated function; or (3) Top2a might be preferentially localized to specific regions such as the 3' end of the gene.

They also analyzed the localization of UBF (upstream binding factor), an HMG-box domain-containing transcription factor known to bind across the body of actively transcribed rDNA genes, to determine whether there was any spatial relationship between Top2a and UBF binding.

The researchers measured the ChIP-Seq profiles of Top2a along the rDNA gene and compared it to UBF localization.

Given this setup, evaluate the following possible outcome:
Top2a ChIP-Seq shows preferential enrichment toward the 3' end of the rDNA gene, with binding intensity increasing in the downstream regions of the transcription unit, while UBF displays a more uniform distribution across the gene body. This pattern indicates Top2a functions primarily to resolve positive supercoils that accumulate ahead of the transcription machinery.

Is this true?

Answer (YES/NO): NO